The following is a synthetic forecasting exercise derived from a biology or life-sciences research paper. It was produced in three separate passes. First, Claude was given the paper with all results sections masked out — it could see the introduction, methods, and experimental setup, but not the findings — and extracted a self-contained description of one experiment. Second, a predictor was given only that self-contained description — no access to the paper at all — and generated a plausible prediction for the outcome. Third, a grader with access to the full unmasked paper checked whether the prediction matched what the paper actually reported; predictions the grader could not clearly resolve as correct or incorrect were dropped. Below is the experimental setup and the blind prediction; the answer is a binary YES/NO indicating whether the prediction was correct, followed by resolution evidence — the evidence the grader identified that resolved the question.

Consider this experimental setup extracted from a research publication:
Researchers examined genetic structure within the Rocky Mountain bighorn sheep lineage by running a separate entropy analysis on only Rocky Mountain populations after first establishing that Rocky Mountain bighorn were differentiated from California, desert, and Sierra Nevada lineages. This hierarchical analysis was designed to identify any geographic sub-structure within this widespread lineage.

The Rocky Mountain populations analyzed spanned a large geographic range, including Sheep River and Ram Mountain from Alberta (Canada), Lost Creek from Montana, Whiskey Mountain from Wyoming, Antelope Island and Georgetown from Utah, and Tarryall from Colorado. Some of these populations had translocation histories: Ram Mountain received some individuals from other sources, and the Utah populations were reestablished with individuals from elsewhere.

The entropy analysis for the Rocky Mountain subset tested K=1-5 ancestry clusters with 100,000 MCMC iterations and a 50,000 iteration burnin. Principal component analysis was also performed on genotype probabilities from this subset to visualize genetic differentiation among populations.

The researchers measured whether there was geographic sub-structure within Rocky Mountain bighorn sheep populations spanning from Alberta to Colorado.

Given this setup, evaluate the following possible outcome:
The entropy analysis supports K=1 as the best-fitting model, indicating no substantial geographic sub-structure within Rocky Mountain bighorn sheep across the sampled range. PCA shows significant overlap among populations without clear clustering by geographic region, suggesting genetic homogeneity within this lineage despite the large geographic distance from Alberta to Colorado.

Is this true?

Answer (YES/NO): NO